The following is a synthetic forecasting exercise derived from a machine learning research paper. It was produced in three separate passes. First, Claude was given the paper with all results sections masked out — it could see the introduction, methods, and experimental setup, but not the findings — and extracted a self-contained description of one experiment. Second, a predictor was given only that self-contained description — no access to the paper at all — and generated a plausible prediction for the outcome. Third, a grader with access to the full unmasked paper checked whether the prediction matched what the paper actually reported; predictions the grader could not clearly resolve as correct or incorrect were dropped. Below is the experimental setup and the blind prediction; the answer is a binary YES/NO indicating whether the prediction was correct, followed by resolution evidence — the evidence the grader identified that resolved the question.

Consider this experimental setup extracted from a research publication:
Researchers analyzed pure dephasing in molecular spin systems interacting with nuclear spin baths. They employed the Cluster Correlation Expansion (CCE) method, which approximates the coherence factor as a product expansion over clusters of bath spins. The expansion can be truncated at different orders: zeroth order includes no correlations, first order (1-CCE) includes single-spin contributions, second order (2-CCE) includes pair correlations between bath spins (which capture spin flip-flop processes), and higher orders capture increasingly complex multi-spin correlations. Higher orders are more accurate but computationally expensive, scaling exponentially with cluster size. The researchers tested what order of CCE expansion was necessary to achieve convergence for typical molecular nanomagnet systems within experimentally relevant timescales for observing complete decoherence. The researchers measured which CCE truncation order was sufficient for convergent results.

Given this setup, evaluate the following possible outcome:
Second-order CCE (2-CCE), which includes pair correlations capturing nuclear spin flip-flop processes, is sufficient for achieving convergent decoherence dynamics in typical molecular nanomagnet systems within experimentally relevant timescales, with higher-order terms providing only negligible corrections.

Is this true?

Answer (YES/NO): YES